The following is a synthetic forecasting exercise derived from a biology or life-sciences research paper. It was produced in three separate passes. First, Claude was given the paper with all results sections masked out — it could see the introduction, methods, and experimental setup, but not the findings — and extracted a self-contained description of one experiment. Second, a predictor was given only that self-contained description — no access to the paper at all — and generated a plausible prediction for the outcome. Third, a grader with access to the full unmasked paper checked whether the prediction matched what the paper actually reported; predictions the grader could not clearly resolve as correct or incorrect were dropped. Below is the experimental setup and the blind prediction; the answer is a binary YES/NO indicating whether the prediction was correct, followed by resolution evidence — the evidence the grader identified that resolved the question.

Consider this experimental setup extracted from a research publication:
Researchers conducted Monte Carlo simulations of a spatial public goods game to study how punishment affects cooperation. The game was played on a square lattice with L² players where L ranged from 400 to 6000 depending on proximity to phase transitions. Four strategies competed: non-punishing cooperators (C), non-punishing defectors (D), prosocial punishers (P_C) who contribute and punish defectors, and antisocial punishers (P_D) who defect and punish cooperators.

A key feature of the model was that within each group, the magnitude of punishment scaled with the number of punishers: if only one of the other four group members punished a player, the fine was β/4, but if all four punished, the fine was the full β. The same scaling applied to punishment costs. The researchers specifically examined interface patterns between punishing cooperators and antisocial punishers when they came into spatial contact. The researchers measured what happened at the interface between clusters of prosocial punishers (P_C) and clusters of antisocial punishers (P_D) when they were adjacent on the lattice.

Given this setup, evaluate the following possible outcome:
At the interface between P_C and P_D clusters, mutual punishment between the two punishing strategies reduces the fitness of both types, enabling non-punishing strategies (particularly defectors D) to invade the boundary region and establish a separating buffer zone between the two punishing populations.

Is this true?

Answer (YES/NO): NO